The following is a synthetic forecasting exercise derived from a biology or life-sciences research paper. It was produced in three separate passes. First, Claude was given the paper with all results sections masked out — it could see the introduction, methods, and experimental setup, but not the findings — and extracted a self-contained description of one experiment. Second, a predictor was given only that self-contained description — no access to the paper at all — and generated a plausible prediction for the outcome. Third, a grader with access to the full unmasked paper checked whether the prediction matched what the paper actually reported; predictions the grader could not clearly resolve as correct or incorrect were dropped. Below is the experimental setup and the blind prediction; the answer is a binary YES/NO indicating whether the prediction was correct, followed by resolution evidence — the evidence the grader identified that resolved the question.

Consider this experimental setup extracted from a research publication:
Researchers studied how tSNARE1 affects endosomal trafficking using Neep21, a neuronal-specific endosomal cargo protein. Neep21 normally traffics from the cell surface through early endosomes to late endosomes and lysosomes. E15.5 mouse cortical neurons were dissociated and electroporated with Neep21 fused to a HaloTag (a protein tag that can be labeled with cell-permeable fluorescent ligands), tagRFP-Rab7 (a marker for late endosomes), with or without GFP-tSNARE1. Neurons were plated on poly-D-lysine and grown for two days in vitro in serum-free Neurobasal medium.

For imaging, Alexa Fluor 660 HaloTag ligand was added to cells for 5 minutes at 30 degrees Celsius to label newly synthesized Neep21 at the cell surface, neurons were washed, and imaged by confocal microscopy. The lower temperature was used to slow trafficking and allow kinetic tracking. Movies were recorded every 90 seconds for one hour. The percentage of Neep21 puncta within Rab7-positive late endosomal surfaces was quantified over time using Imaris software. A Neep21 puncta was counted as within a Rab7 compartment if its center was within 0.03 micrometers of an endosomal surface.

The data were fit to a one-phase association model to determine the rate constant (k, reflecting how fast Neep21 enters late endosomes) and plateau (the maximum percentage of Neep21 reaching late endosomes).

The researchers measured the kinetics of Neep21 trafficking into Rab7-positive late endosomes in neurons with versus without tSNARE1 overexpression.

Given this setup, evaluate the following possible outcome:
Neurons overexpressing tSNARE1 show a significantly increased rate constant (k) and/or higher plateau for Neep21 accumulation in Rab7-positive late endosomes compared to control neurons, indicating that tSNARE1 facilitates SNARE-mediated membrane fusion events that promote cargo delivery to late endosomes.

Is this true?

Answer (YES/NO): NO